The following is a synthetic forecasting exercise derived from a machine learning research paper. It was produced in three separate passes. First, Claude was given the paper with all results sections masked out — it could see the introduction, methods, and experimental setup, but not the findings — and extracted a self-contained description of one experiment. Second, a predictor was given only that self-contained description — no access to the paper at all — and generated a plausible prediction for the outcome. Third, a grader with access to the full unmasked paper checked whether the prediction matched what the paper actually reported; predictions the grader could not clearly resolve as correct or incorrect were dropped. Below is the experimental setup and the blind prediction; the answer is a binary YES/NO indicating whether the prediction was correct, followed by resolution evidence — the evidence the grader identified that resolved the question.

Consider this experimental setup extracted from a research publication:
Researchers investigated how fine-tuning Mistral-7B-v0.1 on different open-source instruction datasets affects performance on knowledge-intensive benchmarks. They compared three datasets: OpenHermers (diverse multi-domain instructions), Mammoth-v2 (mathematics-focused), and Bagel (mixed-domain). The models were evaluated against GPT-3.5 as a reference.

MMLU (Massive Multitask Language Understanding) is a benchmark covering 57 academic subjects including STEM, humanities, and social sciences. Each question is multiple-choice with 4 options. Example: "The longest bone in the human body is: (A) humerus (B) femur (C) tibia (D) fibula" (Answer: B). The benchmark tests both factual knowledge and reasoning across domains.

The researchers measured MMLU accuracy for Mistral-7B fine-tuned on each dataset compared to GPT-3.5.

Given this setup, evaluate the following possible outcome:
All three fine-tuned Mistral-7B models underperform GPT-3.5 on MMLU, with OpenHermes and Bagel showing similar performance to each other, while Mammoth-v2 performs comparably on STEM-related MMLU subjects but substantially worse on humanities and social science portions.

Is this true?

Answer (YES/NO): NO